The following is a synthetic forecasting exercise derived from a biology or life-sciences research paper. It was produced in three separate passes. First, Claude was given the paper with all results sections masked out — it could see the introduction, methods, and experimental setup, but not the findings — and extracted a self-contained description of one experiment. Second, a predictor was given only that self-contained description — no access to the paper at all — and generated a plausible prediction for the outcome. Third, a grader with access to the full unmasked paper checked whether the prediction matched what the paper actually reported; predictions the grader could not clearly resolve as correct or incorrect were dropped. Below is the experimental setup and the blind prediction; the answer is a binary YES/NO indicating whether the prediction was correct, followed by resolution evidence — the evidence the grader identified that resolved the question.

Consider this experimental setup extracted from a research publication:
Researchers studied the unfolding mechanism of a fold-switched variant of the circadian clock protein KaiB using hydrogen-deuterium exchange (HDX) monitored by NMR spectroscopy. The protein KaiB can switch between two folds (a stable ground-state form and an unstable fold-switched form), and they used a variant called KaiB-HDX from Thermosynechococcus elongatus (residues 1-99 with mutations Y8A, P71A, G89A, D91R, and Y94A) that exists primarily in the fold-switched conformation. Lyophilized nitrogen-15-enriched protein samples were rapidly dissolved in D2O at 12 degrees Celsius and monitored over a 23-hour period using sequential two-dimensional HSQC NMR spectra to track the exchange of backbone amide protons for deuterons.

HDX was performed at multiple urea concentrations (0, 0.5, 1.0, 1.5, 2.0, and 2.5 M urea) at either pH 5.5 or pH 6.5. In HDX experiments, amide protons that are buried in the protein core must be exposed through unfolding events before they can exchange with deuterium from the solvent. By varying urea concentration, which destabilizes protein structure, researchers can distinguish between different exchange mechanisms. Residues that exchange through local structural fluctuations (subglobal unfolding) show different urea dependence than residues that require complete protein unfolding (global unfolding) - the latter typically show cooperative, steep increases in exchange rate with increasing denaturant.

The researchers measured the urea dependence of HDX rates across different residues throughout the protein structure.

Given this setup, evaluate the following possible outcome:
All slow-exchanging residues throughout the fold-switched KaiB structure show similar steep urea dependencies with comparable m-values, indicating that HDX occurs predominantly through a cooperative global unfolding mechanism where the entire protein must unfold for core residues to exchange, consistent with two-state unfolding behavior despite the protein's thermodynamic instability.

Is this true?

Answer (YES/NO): NO